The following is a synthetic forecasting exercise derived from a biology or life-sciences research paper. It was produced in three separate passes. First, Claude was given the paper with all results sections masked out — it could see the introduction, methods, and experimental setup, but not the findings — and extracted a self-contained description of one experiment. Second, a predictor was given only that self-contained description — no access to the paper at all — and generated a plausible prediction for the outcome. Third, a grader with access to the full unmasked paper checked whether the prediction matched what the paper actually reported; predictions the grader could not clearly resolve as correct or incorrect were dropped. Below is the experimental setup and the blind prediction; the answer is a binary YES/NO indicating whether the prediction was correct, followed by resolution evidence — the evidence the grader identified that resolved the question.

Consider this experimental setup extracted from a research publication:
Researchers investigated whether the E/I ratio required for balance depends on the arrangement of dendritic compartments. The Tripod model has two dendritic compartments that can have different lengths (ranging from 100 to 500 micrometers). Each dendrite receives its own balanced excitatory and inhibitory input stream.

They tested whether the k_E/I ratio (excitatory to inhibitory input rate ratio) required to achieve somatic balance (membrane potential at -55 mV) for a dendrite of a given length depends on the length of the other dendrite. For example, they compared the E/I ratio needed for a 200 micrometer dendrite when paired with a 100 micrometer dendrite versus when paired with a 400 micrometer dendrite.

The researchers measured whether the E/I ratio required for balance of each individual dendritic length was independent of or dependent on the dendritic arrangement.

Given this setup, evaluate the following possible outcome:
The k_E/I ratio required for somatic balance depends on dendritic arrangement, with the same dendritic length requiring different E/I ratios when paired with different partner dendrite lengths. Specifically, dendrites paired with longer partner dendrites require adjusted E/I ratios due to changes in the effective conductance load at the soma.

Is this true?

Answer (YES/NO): NO